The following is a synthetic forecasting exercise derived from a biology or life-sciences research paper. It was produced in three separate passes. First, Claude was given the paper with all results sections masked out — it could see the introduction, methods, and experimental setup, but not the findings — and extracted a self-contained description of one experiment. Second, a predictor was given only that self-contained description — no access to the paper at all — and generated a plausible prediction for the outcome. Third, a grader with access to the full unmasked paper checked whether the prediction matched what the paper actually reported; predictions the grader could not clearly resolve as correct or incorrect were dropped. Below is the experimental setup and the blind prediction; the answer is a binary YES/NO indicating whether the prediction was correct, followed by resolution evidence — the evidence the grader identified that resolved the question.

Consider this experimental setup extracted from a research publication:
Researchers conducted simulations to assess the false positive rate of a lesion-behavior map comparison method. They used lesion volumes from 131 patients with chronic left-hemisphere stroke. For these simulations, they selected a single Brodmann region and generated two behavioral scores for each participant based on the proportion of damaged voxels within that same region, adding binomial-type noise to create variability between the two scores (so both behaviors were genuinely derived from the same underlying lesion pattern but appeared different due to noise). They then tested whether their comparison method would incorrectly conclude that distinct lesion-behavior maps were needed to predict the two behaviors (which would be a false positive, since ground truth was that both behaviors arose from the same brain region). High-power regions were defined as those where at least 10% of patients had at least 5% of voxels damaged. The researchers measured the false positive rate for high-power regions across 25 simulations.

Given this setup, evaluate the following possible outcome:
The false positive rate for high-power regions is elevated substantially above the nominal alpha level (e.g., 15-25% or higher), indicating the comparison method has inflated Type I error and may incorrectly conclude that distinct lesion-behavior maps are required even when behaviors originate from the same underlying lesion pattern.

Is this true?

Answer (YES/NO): NO